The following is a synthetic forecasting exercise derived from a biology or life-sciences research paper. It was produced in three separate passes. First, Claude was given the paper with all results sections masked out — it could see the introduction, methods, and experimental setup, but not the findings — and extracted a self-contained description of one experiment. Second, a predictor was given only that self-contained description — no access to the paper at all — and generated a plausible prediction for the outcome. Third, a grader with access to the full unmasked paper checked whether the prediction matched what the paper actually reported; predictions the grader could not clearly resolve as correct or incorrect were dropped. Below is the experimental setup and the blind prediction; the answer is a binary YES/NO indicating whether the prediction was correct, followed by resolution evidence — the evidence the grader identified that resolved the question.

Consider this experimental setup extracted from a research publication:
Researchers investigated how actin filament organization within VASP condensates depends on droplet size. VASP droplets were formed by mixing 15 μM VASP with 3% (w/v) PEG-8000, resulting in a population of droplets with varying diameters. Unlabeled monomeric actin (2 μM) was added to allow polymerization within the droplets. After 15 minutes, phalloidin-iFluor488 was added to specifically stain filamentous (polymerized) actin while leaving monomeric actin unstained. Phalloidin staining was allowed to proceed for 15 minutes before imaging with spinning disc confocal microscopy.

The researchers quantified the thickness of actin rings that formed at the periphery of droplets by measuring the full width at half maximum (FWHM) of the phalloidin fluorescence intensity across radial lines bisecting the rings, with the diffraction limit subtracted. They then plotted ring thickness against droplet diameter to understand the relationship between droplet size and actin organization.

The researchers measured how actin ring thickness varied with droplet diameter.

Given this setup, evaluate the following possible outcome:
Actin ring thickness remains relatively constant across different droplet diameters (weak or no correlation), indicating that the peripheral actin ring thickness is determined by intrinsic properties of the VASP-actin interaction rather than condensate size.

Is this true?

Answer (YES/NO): NO